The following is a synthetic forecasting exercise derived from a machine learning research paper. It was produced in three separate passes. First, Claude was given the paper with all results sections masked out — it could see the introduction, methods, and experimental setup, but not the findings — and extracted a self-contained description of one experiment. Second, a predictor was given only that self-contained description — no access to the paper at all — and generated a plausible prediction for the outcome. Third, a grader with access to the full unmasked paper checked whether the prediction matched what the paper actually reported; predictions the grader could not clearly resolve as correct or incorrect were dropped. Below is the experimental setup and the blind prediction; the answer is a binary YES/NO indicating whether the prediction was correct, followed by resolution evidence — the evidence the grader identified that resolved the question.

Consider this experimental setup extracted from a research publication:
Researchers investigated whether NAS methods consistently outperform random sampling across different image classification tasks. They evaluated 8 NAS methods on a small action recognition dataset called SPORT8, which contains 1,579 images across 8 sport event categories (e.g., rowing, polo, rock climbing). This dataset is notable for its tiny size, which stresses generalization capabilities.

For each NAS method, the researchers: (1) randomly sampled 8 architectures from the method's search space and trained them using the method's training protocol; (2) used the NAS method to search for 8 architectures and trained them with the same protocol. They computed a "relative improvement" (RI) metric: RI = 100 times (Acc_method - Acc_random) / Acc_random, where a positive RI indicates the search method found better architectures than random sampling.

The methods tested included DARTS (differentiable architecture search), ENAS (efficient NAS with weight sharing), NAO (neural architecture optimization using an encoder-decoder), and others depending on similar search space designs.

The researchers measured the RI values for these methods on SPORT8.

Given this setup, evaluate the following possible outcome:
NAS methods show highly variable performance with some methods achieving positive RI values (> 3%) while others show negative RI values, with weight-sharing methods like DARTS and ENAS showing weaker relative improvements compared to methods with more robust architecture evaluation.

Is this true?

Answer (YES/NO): NO